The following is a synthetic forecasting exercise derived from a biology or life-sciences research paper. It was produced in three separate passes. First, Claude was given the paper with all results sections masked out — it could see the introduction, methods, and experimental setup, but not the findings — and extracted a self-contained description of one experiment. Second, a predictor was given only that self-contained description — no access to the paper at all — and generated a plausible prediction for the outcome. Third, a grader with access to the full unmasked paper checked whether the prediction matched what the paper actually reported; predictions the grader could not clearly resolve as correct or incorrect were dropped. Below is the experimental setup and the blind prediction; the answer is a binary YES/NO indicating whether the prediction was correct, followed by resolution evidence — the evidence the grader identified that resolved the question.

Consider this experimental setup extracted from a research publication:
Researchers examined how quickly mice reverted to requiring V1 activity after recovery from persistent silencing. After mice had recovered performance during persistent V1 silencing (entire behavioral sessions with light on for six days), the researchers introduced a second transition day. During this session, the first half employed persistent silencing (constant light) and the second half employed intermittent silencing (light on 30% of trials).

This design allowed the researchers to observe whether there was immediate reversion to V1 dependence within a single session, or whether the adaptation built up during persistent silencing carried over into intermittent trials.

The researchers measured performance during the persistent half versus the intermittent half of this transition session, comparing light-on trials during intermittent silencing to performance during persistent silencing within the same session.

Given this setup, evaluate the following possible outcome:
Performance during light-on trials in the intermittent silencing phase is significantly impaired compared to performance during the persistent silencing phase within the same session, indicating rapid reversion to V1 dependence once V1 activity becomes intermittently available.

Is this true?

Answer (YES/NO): NO